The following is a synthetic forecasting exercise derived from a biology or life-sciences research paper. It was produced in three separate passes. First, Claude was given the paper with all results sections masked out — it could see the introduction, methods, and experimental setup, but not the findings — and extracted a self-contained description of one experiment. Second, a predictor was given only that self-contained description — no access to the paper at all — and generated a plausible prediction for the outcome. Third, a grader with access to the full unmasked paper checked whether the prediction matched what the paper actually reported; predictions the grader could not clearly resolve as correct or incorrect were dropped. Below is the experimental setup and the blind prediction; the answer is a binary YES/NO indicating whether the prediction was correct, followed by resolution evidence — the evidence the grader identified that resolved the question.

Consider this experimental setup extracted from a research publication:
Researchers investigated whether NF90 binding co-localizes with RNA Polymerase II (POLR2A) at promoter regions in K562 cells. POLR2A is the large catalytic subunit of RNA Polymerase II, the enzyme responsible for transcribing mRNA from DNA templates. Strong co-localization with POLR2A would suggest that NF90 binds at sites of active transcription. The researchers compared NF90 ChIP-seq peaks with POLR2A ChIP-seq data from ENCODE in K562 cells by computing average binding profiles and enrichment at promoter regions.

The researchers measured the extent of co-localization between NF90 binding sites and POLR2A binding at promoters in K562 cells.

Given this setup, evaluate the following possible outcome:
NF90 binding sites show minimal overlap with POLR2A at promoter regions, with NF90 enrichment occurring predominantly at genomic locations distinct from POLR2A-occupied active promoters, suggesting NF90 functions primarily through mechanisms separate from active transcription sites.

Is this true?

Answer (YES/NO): NO